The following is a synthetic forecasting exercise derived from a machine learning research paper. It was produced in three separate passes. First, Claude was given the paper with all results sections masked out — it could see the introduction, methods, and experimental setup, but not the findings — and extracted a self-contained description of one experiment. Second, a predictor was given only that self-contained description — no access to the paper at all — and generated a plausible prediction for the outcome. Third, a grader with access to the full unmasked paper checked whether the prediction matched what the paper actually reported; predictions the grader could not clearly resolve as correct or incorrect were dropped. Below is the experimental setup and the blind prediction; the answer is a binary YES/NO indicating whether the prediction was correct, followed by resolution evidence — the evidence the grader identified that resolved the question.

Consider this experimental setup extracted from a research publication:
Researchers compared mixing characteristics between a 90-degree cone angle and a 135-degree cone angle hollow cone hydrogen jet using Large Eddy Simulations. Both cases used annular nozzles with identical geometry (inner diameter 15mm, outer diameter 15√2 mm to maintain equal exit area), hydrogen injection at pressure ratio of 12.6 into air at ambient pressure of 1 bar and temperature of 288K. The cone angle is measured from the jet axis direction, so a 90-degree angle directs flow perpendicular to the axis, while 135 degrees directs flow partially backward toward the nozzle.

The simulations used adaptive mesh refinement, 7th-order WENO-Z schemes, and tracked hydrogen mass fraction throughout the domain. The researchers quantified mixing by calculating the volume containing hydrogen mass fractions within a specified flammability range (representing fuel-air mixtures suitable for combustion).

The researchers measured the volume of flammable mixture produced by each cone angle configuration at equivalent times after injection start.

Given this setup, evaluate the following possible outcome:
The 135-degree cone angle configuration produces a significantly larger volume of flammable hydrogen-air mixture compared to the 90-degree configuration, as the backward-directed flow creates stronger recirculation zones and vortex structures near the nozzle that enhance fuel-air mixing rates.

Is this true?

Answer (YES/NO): YES